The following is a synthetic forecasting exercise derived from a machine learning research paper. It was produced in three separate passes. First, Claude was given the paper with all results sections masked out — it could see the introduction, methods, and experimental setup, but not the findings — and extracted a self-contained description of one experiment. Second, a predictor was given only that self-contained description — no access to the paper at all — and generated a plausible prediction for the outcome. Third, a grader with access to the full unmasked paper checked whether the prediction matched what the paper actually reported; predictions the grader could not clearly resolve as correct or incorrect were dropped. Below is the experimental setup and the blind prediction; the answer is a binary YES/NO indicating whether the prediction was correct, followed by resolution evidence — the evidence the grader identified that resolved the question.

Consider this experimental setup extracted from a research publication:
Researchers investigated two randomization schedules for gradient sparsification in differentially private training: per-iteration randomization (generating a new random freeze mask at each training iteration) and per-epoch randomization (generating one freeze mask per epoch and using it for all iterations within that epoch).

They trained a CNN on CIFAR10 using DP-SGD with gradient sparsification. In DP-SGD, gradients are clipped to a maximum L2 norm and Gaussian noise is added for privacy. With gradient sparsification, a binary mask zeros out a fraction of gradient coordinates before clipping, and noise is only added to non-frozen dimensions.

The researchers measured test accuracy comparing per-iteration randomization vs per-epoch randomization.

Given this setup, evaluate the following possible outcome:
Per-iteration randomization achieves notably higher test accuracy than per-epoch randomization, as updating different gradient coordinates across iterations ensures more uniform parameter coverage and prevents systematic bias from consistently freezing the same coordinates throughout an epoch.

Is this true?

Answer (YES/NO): NO